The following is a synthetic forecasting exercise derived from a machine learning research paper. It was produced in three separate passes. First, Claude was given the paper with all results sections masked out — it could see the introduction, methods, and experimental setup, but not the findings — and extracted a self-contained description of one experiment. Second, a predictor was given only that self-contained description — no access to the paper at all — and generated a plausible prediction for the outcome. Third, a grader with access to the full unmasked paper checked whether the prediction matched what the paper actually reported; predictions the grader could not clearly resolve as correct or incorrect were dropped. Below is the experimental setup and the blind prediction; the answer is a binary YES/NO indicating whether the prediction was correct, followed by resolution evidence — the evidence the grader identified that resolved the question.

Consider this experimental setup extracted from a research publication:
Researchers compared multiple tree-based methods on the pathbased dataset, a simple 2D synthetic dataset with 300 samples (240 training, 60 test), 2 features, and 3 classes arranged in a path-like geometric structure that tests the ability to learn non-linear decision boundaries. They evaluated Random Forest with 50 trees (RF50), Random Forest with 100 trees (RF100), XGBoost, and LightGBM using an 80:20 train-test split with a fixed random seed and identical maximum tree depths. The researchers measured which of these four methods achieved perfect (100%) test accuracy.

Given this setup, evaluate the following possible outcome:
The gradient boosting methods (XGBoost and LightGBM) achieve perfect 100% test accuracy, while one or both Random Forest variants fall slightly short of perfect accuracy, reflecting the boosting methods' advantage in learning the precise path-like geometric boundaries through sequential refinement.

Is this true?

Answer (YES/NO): NO